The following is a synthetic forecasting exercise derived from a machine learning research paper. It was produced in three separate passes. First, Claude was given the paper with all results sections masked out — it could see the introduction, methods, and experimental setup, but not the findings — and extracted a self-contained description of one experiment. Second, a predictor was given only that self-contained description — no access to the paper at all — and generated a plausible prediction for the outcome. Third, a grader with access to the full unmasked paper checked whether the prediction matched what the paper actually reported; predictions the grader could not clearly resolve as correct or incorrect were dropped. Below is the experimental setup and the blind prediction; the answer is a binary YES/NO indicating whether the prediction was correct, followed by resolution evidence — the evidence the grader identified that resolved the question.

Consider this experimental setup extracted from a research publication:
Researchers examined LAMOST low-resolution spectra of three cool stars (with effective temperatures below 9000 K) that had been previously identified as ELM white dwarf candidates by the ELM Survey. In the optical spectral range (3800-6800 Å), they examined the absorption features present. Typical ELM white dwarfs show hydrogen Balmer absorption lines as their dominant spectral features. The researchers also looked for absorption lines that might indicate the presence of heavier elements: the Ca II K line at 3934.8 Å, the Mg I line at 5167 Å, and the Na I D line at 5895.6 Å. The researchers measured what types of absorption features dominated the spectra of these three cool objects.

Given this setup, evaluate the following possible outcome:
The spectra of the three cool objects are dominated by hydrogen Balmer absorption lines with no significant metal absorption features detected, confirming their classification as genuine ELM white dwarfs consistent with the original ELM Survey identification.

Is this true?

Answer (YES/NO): NO